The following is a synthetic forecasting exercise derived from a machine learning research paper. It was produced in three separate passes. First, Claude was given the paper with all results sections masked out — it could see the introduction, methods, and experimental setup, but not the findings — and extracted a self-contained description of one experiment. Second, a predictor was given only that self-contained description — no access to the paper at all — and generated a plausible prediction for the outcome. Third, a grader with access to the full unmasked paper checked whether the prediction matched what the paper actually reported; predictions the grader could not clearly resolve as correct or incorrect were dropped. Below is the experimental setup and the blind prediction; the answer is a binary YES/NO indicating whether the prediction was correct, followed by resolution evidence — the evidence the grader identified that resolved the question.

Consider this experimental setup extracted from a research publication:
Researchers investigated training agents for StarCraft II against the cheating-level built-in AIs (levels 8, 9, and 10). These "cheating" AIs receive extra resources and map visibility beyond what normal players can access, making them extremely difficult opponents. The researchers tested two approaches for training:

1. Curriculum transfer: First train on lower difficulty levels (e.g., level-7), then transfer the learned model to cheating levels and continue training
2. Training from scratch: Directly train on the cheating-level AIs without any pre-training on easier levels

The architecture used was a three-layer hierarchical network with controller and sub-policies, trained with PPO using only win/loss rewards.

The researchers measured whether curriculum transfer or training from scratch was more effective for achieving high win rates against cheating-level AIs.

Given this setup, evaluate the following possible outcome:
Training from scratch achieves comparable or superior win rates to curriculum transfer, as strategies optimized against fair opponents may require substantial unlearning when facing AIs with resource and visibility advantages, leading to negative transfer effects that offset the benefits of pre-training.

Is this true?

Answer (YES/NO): YES